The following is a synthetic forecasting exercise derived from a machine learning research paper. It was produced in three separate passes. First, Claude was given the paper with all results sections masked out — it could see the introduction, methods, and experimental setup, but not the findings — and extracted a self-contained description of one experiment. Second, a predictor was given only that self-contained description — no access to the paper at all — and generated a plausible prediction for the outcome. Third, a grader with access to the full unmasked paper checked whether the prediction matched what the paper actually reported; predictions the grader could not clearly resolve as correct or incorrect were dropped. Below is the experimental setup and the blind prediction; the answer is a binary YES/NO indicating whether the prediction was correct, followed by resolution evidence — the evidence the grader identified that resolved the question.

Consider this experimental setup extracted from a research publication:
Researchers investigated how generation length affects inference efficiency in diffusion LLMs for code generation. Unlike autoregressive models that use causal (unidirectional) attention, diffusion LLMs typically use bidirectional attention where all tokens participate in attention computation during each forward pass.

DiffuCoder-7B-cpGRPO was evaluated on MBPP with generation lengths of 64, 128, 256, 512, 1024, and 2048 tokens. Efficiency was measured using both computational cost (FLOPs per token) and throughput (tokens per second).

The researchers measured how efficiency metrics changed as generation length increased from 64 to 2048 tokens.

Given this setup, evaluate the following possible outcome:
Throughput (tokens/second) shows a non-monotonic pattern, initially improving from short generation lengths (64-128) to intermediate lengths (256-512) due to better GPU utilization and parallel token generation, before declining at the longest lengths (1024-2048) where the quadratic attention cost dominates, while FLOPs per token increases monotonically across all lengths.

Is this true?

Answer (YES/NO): NO